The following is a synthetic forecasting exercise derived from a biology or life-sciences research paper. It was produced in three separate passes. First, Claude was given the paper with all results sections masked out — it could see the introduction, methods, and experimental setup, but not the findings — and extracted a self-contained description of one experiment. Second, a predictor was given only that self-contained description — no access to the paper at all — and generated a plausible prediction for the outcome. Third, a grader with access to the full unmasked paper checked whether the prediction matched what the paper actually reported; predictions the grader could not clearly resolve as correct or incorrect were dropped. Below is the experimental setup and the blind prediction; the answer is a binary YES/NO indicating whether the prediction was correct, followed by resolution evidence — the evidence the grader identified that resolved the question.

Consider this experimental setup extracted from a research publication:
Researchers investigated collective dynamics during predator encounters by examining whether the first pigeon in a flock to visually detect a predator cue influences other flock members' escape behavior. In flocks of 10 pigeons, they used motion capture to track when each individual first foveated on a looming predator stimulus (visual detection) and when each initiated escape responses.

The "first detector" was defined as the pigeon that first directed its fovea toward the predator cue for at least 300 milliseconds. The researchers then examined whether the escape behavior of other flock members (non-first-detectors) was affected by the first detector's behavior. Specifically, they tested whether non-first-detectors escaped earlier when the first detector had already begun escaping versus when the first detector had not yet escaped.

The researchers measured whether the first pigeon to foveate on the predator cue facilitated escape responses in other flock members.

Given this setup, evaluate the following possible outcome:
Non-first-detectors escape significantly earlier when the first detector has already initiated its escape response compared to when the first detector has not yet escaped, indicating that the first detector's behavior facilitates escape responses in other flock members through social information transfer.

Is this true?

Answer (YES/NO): NO